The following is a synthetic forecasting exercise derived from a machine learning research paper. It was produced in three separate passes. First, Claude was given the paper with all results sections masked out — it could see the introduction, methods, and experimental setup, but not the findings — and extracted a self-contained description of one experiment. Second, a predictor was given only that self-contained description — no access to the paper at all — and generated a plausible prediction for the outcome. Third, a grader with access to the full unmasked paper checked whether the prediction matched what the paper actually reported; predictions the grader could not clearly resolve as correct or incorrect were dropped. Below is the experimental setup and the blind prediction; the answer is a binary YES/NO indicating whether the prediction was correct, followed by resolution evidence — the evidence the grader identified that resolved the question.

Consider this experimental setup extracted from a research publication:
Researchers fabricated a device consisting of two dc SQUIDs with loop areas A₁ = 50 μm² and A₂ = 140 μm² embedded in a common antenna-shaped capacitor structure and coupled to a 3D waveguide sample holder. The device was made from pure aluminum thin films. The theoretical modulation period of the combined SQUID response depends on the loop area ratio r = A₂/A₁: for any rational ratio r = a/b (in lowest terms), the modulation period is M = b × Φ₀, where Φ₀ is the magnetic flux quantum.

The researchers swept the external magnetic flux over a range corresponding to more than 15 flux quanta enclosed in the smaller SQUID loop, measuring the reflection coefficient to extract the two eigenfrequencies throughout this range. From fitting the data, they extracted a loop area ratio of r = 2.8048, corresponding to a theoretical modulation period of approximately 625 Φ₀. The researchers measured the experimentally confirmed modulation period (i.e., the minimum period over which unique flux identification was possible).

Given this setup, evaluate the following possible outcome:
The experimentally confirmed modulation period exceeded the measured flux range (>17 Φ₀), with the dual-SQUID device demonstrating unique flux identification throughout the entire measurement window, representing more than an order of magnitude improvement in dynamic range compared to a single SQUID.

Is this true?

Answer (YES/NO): NO